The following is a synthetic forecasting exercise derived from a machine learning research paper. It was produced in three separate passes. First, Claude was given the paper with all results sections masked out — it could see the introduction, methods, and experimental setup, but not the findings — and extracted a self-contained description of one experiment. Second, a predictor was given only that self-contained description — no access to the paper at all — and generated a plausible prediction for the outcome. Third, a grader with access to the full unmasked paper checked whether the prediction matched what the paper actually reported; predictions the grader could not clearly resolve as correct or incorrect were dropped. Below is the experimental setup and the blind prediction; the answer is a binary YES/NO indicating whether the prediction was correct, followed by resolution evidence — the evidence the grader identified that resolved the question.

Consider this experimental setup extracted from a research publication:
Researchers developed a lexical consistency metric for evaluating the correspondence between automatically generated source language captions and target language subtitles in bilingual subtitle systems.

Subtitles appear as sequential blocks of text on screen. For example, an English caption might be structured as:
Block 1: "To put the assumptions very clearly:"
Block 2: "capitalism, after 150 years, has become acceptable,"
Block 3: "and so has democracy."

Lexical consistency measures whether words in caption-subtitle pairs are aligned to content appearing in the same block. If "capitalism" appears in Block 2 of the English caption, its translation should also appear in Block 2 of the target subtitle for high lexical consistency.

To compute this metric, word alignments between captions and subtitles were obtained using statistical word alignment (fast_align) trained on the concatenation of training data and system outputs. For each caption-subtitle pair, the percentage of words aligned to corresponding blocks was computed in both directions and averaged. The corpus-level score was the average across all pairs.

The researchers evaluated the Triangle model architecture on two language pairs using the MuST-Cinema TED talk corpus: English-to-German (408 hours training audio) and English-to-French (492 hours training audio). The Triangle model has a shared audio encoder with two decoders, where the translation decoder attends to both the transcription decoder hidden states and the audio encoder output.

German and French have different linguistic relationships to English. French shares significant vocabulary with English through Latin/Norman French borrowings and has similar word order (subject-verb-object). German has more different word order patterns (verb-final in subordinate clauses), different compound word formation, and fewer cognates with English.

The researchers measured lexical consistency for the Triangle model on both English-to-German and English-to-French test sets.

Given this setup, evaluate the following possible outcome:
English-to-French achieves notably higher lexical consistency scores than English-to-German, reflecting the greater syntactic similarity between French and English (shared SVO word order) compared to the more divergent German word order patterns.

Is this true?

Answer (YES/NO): NO